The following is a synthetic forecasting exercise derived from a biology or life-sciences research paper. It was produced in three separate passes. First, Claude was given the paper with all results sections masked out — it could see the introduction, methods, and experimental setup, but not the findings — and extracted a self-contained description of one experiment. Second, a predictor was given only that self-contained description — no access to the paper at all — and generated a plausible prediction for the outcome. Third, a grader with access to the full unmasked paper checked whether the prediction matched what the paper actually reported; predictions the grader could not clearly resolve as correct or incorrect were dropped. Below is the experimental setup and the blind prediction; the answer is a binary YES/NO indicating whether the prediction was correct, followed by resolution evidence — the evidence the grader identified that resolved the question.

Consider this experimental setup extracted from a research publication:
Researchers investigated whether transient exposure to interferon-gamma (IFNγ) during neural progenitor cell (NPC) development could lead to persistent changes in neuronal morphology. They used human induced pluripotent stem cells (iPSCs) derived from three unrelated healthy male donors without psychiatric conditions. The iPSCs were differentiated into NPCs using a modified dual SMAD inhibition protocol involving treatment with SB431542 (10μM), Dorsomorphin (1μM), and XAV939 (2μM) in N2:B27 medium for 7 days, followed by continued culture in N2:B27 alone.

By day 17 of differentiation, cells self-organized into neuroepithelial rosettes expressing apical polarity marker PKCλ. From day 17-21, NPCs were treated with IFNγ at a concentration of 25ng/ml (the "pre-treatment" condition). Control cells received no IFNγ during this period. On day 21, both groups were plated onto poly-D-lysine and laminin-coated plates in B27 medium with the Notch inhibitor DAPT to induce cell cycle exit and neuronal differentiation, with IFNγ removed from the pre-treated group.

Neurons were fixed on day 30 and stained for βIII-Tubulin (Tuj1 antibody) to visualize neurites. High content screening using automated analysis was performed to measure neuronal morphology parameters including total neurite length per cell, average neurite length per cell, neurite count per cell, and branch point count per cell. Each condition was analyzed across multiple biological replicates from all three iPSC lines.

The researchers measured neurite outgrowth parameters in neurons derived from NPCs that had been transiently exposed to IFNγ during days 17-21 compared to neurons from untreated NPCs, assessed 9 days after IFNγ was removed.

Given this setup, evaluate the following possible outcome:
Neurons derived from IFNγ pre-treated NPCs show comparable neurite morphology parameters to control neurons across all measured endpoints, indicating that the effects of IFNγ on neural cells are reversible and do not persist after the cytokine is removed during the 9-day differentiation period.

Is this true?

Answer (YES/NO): NO